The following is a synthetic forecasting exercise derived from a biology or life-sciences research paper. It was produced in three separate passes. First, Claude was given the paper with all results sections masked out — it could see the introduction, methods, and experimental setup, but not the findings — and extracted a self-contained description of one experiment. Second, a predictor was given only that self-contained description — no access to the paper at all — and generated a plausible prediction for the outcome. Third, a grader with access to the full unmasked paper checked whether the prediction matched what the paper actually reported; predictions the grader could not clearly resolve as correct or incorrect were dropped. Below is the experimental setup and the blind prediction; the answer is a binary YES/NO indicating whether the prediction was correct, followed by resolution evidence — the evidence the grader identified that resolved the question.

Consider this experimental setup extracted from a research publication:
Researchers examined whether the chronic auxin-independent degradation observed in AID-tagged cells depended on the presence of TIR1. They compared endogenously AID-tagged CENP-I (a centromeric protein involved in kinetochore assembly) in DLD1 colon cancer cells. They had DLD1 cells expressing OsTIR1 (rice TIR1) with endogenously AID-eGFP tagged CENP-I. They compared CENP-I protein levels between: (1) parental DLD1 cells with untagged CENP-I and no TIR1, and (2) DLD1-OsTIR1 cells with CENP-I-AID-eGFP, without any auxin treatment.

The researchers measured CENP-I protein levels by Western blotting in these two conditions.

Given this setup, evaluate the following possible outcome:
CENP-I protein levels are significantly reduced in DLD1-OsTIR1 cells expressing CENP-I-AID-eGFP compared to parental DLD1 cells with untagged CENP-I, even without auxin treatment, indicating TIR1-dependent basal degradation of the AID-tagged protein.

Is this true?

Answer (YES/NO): NO